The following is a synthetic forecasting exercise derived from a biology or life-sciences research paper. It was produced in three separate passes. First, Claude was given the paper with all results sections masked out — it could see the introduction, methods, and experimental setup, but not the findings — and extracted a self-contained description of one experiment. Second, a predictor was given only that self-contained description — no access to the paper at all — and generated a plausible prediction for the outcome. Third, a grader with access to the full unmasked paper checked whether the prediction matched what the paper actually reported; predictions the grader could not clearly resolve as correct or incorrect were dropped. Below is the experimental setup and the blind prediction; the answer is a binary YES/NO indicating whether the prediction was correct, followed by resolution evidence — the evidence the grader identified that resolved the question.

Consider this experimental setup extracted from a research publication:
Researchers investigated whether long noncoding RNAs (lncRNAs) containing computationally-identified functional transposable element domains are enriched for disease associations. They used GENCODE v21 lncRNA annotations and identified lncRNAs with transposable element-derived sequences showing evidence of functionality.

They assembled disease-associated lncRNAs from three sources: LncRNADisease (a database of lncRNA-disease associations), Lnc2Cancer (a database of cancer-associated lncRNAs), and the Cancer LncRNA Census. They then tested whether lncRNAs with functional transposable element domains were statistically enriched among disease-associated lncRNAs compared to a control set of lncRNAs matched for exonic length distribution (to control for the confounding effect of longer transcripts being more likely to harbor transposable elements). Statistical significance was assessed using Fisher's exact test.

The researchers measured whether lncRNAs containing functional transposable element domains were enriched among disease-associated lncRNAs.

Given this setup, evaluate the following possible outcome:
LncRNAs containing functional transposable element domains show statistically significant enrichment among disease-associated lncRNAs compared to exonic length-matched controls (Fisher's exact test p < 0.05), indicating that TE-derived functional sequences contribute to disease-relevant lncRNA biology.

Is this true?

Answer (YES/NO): YES